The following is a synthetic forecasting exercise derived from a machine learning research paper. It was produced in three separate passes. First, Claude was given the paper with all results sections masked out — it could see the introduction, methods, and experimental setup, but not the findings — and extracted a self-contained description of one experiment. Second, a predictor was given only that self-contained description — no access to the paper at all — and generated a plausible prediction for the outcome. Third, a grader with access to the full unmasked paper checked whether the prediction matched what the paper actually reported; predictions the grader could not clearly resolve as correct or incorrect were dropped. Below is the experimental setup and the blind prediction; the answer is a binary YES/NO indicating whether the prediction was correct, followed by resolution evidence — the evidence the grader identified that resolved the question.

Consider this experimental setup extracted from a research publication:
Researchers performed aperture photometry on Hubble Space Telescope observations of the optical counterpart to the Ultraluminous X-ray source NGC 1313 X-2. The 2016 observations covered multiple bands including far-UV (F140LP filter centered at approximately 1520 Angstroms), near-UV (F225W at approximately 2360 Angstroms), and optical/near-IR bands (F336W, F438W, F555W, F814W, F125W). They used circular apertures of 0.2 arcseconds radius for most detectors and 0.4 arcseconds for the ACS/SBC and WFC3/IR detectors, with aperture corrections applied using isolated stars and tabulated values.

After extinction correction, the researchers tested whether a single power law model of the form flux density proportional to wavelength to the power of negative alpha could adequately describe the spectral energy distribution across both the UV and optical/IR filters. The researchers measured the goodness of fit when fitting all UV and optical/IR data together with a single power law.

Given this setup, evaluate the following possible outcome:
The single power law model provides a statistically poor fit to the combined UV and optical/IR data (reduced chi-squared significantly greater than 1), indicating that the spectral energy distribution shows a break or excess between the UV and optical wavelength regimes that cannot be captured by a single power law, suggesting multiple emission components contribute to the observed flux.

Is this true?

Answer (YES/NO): YES